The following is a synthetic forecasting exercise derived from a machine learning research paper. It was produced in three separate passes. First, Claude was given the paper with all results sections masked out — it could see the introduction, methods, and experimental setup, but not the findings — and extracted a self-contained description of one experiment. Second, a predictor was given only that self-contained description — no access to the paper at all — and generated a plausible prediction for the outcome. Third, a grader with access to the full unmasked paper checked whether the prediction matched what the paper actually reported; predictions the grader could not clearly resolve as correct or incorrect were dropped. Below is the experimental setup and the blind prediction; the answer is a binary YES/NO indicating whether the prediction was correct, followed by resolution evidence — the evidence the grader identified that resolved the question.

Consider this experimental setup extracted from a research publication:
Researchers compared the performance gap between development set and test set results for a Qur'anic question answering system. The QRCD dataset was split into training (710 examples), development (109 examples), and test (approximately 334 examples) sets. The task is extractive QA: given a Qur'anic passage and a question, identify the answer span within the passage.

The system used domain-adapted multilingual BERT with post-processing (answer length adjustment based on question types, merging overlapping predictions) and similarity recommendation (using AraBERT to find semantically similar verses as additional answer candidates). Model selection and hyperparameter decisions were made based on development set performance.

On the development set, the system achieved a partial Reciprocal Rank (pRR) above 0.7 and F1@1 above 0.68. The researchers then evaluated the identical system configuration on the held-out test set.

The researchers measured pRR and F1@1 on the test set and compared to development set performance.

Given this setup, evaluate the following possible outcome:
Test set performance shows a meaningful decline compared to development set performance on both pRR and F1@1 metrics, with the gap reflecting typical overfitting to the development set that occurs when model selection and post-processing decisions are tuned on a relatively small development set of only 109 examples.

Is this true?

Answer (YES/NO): YES